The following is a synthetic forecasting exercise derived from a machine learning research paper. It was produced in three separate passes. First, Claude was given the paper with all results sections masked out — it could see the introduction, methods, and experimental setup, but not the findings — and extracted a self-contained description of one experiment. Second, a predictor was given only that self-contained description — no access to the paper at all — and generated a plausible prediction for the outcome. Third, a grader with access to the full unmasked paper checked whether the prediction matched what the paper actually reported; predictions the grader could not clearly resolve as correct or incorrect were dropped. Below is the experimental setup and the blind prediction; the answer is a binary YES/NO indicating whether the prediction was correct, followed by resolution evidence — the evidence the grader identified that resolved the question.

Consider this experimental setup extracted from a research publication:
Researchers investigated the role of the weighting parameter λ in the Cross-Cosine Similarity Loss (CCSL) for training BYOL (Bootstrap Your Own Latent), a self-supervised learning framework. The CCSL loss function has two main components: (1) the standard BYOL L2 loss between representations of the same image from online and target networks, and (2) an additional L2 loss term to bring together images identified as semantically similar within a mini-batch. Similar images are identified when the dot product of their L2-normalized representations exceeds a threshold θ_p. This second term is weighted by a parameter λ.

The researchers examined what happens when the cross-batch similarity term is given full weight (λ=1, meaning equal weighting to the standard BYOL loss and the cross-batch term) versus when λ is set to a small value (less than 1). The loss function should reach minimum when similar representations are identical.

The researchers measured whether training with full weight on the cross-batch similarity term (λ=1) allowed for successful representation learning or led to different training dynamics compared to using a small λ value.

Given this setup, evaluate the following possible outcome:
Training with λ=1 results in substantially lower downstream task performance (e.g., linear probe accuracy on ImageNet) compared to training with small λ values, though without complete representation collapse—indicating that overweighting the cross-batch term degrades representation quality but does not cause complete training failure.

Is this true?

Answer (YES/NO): NO